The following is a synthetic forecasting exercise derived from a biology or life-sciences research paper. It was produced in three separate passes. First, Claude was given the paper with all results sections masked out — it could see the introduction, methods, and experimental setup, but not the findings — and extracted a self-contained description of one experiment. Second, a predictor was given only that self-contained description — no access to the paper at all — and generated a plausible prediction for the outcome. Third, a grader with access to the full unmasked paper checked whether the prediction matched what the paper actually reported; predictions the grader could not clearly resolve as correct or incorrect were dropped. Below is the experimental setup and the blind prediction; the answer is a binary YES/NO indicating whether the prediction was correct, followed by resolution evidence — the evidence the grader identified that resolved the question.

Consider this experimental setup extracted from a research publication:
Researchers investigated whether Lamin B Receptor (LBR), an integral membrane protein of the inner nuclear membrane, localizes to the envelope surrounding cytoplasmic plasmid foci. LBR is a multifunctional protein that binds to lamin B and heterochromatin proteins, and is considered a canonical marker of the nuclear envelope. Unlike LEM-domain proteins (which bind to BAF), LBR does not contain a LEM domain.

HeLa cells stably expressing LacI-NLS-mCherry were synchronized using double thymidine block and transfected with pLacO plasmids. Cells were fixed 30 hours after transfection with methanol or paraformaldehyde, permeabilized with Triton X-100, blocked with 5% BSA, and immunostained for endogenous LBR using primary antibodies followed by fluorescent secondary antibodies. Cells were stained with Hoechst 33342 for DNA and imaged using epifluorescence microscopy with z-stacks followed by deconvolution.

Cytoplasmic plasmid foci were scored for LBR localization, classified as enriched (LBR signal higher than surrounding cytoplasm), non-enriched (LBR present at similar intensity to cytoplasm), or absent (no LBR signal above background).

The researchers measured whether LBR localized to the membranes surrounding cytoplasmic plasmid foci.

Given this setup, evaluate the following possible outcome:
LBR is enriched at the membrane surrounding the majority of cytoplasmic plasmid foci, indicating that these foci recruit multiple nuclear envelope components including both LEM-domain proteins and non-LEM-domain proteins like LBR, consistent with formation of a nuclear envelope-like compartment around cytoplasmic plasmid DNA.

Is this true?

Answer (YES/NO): NO